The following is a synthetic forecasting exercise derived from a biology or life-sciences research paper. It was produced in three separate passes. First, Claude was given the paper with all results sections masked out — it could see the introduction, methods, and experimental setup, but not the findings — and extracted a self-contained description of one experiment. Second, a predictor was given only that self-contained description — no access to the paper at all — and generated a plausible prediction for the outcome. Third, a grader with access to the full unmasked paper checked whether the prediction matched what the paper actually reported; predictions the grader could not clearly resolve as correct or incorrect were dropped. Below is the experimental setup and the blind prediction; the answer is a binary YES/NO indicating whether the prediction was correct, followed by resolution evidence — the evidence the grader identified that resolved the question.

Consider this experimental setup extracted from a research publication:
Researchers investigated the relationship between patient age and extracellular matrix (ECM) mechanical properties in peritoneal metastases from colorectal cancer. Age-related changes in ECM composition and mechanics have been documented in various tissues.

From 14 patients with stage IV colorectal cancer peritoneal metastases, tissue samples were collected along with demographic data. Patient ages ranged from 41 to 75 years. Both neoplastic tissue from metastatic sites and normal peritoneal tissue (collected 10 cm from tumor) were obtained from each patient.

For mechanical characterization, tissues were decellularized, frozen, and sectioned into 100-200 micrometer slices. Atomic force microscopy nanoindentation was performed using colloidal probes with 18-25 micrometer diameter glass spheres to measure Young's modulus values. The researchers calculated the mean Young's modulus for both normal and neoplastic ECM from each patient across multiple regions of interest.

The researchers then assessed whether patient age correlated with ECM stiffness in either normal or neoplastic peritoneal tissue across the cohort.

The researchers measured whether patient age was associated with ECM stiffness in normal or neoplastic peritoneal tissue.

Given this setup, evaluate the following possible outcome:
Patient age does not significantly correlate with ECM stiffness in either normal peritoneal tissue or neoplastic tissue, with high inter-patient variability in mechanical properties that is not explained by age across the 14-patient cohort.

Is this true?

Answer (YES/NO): NO